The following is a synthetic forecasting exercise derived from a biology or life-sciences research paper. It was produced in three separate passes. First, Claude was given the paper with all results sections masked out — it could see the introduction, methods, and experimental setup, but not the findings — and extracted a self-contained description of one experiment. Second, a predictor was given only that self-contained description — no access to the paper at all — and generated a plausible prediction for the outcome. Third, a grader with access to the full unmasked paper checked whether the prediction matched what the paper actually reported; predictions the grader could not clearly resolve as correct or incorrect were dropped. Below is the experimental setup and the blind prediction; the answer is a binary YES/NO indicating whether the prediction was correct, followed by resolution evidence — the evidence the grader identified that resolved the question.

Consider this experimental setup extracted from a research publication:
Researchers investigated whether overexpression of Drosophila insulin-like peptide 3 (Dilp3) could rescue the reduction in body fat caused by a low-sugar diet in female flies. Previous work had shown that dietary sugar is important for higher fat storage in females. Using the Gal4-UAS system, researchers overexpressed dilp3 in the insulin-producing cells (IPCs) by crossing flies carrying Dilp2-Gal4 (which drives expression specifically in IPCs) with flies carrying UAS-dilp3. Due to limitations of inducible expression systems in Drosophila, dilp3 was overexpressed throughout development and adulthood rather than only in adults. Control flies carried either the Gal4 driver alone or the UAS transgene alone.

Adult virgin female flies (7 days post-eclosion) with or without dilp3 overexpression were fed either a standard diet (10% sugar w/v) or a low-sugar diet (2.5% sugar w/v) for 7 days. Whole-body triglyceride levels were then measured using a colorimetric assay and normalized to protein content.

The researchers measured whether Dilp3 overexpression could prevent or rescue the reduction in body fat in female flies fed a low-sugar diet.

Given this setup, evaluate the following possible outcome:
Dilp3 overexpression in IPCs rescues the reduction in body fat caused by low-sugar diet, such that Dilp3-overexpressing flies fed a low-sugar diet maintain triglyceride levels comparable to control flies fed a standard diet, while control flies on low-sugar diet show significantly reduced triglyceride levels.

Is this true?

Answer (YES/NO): YES